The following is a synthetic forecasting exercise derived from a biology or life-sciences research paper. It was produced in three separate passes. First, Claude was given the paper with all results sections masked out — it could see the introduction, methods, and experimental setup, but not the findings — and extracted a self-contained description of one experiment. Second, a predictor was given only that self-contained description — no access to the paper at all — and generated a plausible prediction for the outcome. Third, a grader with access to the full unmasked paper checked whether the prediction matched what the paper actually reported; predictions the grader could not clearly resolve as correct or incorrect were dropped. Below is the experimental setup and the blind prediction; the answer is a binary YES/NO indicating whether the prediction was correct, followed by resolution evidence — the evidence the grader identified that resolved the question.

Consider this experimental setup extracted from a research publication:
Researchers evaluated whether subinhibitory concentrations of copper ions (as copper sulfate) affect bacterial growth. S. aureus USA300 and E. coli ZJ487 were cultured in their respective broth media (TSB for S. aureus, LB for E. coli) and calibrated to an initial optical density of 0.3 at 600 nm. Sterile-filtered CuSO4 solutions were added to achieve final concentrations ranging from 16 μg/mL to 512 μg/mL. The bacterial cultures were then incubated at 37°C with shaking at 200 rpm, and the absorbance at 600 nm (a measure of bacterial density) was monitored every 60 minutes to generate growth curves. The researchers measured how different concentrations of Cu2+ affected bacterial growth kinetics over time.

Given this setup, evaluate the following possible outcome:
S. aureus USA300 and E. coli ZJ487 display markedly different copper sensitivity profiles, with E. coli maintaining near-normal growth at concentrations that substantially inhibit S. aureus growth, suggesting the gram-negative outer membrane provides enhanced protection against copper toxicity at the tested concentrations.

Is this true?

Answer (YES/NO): NO